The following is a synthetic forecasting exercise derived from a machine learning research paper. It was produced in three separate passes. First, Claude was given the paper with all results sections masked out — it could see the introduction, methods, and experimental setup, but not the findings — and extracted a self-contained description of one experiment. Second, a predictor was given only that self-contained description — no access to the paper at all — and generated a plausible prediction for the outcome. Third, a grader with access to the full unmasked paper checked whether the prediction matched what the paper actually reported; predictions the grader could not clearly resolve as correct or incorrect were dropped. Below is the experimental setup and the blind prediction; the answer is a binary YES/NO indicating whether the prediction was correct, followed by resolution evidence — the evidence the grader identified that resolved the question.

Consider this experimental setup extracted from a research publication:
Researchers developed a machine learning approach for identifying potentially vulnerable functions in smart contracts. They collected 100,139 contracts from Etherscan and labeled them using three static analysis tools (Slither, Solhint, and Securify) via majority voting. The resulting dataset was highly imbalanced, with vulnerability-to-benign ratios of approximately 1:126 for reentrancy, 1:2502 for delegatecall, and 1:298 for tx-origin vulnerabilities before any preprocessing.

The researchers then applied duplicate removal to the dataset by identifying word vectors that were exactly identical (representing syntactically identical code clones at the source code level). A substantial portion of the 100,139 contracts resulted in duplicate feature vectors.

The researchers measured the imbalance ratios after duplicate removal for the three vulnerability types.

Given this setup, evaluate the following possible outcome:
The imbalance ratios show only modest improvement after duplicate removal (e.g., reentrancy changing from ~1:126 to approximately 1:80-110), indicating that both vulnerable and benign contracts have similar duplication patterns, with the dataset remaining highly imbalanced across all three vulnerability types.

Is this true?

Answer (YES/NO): NO